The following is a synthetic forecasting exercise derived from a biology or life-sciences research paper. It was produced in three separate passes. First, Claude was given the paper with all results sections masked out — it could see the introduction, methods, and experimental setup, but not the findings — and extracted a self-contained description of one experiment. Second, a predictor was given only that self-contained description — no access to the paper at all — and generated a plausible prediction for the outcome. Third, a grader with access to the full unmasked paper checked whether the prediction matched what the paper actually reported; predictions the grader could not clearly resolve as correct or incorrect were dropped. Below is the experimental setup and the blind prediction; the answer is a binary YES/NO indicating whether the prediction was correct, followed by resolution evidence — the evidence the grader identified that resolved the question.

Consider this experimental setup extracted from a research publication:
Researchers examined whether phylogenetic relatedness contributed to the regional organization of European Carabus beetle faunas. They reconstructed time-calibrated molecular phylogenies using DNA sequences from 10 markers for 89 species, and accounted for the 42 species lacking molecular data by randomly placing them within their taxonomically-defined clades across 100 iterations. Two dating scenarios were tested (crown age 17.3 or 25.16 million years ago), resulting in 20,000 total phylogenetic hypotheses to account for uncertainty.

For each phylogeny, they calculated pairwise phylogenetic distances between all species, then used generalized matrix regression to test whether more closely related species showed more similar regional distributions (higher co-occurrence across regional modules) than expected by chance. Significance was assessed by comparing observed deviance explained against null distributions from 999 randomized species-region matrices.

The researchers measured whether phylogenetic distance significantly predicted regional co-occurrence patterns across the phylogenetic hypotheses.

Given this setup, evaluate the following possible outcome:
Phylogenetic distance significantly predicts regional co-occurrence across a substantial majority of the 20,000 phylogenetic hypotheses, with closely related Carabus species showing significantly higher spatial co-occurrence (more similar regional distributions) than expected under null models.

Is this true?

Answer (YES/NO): NO